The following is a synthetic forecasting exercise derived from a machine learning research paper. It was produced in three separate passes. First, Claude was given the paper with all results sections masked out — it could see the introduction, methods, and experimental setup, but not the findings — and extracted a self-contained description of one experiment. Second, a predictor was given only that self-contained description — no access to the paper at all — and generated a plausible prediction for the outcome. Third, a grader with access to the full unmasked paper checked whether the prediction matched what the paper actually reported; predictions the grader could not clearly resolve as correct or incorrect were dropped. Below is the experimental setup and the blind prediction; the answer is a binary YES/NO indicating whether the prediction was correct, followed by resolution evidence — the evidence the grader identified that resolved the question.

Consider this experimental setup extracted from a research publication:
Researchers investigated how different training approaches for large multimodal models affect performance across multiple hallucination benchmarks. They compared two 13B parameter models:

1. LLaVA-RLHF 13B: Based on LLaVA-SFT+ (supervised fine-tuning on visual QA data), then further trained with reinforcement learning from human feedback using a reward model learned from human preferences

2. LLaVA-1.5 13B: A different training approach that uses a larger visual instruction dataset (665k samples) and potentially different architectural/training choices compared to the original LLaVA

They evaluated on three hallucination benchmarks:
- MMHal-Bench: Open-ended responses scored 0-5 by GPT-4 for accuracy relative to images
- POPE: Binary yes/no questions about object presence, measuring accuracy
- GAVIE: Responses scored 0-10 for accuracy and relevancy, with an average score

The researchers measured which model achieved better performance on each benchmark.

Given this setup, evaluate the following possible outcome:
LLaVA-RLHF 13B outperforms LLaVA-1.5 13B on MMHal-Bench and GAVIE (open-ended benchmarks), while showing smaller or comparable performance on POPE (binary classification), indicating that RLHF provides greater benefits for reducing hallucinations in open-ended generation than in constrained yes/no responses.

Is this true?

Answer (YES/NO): NO